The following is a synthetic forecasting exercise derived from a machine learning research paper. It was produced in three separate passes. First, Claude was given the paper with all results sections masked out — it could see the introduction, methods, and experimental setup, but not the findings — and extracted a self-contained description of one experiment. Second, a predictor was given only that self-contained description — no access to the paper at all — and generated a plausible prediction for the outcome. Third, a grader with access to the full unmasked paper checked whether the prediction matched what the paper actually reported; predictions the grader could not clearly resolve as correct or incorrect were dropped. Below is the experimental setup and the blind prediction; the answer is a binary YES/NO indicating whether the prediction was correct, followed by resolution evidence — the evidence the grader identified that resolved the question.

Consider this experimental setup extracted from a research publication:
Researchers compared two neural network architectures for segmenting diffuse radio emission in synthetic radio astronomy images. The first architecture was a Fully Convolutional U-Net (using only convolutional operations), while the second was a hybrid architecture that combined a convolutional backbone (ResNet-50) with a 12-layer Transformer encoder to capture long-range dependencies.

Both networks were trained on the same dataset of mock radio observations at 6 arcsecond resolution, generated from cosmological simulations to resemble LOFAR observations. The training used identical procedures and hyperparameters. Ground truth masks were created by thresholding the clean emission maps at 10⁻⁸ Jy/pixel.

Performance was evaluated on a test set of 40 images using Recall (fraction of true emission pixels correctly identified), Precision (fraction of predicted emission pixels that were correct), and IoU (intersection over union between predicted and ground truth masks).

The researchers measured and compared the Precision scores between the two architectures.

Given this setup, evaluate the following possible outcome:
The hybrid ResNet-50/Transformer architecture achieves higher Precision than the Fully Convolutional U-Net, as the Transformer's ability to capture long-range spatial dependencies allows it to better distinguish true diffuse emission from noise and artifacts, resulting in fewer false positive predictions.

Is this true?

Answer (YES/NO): NO